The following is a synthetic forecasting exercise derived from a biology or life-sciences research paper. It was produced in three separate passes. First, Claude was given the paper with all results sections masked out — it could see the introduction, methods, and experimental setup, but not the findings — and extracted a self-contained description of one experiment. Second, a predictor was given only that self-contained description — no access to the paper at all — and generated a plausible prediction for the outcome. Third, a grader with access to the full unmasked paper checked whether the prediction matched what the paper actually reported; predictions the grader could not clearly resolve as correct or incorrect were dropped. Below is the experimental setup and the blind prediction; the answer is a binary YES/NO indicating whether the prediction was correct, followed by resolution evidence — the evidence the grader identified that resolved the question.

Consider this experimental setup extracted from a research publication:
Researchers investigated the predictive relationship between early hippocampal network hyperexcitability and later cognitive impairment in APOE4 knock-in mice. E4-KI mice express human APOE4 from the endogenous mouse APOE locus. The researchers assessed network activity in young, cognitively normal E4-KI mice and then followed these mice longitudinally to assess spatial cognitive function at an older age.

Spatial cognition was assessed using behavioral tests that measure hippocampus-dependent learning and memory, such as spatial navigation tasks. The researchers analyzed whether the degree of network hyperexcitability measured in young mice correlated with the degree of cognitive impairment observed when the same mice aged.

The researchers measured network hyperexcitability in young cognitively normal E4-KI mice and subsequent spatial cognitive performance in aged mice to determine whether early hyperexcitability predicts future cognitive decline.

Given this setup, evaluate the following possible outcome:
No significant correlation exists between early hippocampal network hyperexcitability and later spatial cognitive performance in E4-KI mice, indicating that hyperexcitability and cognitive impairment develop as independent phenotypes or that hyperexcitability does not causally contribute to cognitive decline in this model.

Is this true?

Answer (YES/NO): NO